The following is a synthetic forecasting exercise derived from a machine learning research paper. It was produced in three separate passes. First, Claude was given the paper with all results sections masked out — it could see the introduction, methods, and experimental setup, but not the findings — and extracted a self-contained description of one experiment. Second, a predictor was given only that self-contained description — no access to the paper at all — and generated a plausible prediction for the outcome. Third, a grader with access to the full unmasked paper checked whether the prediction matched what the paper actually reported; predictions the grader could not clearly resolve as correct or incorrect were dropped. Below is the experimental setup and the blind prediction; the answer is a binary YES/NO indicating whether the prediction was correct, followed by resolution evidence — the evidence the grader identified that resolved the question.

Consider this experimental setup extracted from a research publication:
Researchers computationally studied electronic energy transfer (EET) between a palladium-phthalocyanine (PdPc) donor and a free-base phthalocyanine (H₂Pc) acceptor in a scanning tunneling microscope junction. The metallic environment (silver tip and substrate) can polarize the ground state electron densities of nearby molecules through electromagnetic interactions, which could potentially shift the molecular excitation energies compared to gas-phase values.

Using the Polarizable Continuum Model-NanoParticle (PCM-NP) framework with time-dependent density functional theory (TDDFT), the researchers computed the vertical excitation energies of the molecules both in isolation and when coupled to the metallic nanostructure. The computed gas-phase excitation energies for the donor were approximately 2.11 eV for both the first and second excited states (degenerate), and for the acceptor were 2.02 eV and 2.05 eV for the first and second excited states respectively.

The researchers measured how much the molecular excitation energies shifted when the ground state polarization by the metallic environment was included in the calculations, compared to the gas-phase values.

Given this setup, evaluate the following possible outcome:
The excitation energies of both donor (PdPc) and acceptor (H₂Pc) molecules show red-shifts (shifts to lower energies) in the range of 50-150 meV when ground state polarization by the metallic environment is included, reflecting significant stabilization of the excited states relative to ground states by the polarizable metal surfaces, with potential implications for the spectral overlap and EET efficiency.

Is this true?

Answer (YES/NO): NO